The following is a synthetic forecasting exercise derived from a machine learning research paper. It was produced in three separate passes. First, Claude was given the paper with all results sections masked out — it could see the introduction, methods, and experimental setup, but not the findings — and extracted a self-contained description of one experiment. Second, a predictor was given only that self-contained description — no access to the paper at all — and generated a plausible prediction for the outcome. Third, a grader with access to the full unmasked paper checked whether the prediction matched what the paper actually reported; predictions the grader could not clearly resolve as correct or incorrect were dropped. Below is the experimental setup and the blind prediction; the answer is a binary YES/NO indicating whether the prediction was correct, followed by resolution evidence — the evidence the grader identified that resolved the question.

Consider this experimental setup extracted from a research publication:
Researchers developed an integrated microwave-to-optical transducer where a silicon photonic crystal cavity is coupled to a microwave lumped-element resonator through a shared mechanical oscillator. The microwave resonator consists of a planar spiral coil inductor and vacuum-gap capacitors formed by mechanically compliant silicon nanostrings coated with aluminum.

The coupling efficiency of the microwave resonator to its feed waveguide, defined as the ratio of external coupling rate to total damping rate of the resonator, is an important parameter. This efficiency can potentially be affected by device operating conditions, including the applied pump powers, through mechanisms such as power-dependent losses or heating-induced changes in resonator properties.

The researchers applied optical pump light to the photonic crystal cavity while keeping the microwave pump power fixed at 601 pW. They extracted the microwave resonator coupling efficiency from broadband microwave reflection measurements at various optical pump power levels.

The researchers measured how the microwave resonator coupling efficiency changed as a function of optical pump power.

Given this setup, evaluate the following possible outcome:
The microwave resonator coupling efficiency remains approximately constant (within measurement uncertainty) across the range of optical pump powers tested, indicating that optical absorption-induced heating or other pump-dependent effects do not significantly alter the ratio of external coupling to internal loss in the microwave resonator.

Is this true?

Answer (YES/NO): NO